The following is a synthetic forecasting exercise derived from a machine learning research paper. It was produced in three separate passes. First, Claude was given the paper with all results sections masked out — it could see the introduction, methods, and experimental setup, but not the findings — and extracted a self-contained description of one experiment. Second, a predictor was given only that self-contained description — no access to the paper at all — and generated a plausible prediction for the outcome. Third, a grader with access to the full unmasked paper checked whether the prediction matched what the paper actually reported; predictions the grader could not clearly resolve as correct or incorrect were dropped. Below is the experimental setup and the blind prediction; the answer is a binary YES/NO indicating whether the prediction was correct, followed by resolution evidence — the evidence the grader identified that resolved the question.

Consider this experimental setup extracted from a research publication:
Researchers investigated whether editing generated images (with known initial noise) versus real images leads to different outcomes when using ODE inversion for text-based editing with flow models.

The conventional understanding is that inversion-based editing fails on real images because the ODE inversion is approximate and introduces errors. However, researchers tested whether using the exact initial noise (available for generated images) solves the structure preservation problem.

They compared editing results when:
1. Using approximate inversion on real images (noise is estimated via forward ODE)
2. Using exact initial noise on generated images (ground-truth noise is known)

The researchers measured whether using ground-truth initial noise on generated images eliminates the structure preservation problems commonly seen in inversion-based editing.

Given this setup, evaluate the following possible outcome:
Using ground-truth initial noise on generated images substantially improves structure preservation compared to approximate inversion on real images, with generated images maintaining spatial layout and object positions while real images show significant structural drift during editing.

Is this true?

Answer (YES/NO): NO